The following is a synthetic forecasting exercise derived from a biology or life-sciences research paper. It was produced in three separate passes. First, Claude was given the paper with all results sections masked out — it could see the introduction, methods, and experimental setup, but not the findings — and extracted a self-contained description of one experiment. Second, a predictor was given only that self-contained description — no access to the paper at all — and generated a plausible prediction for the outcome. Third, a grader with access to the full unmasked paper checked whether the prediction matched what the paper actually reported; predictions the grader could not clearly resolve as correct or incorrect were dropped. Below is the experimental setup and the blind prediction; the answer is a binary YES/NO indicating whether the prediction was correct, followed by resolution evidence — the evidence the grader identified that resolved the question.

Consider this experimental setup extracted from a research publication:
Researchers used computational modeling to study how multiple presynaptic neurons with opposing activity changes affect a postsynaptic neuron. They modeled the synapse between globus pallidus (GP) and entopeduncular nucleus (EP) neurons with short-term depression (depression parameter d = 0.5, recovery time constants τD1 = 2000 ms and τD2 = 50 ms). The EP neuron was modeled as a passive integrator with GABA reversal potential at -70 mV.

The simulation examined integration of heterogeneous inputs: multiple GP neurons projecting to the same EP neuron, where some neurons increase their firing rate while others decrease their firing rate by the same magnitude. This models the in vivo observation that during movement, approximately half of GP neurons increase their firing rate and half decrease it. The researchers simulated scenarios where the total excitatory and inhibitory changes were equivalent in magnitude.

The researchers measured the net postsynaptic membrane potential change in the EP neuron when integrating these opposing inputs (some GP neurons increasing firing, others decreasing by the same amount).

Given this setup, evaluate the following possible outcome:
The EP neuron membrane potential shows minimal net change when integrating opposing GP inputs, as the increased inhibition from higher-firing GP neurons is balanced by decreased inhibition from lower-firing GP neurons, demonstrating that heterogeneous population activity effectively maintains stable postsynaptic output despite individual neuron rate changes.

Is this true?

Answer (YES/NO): NO